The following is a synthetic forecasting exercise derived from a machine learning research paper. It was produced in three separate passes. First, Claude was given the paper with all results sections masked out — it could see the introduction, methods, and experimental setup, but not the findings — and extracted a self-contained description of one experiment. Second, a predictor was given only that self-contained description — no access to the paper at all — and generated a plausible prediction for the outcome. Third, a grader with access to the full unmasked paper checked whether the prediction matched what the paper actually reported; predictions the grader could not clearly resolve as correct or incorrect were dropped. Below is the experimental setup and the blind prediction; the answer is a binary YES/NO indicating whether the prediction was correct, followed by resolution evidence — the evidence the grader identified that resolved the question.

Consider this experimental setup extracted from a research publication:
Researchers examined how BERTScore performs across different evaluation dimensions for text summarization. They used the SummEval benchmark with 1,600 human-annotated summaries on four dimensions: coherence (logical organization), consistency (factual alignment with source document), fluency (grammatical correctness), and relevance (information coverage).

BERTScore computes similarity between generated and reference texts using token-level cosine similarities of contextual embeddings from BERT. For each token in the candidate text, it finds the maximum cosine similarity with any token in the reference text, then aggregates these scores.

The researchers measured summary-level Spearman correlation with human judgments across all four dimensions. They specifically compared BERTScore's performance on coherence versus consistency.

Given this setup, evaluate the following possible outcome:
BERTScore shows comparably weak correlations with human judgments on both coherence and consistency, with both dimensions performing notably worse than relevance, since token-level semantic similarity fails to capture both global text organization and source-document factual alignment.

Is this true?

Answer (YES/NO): NO